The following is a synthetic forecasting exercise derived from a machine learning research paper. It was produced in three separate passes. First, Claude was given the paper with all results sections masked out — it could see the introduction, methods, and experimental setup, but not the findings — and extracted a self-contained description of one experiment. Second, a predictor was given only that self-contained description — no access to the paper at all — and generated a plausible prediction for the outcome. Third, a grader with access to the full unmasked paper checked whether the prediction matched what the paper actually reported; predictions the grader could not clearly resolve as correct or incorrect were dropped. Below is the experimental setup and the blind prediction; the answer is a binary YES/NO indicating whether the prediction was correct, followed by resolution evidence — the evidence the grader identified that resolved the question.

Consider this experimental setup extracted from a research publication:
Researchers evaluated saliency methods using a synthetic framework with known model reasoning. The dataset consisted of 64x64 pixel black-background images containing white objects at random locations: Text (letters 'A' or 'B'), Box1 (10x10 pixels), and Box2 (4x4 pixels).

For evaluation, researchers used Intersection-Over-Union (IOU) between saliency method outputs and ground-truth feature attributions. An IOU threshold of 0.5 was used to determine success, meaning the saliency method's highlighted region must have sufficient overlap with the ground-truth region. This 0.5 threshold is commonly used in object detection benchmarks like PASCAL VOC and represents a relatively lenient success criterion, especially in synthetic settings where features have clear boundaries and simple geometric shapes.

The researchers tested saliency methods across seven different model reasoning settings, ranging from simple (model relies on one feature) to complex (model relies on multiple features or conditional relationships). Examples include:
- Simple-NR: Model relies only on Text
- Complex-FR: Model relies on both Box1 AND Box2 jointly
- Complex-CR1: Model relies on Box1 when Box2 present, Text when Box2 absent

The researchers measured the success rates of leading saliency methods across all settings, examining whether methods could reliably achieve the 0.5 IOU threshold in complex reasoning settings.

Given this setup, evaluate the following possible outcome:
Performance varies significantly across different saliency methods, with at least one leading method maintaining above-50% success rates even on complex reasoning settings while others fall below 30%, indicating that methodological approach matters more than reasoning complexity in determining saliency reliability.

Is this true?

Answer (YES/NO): NO